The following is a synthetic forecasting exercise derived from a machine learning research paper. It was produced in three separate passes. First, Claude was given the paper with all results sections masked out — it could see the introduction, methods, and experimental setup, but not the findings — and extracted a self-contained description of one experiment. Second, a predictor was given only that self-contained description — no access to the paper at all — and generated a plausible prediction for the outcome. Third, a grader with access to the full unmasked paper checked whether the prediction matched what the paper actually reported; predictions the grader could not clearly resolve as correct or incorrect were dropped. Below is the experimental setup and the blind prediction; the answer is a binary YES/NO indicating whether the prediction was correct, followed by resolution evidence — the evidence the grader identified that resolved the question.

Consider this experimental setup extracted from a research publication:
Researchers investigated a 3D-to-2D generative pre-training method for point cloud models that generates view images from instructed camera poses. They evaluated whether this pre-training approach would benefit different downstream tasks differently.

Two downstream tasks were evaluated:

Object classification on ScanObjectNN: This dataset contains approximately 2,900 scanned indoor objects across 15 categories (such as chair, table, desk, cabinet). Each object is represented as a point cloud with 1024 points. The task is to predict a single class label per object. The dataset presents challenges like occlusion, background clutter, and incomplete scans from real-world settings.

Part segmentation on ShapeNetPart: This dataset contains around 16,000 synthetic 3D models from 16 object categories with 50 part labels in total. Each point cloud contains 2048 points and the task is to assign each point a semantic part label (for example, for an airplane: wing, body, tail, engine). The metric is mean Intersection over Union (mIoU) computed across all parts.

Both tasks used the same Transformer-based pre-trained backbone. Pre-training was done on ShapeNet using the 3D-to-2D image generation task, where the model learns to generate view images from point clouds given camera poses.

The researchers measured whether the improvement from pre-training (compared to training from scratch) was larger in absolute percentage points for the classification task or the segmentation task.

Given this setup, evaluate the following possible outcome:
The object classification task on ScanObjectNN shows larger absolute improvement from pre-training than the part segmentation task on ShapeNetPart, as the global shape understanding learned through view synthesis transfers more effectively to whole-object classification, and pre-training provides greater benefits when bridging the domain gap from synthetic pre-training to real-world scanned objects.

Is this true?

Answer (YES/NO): YES